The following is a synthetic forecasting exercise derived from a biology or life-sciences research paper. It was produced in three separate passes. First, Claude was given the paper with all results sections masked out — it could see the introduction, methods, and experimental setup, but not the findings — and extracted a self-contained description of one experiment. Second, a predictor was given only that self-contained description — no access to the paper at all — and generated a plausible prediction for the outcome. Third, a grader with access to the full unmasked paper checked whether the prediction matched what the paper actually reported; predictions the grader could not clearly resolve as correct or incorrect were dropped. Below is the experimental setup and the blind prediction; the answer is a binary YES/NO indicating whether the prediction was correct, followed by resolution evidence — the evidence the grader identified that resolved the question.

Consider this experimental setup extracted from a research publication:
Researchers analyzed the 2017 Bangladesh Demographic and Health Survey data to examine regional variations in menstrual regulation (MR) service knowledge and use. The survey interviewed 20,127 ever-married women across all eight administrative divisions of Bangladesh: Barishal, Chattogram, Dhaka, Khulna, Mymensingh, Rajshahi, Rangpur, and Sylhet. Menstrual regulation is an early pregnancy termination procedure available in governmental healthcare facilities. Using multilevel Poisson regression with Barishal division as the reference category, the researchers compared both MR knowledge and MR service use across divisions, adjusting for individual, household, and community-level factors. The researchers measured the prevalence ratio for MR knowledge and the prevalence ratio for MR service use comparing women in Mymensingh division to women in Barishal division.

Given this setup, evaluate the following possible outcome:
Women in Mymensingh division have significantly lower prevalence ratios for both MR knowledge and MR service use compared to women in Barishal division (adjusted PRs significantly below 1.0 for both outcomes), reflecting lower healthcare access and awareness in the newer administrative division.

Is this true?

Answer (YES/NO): NO